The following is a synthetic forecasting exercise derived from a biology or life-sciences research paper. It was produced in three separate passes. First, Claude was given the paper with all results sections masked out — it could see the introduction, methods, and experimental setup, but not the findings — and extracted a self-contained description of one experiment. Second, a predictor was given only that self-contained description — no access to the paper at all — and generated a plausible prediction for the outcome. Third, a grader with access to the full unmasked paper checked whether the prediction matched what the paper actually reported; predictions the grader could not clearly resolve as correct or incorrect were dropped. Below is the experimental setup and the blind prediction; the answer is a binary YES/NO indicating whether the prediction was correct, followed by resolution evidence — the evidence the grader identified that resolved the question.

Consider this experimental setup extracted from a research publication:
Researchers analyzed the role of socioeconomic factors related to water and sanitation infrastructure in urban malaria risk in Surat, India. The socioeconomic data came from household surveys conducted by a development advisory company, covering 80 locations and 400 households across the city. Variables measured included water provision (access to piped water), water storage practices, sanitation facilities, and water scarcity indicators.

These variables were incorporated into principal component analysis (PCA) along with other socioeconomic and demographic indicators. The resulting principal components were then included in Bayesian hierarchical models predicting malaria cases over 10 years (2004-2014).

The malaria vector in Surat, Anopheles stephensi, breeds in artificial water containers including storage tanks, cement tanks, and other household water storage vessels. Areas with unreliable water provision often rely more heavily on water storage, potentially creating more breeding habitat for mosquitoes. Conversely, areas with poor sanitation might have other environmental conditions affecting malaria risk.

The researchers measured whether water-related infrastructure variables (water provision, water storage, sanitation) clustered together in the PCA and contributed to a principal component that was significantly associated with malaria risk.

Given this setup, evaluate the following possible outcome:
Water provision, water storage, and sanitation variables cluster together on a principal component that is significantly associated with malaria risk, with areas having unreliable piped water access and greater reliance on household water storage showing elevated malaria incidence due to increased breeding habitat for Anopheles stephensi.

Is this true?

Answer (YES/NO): NO